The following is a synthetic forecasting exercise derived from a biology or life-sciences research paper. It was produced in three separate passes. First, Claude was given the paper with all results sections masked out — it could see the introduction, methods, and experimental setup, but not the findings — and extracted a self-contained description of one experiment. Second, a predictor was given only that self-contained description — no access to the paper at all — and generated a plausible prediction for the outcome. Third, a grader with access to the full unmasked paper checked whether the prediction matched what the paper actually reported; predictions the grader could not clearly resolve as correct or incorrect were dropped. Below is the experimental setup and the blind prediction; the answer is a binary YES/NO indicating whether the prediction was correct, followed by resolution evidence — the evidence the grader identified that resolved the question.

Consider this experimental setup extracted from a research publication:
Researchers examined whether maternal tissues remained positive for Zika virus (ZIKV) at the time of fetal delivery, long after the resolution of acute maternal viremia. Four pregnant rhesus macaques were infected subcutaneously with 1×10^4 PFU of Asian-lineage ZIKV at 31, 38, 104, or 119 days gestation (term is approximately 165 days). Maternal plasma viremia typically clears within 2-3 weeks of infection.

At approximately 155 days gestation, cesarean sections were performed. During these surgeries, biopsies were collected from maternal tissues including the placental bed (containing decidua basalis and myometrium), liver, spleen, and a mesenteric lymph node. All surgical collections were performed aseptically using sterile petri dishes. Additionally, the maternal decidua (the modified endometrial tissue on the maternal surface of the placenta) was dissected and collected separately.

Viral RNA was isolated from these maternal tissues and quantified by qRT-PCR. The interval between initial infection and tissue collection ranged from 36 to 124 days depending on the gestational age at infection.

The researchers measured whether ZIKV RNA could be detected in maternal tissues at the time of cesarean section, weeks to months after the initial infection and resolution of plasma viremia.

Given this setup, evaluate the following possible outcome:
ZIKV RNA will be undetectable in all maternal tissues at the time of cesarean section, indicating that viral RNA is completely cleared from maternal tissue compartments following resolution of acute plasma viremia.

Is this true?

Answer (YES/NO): NO